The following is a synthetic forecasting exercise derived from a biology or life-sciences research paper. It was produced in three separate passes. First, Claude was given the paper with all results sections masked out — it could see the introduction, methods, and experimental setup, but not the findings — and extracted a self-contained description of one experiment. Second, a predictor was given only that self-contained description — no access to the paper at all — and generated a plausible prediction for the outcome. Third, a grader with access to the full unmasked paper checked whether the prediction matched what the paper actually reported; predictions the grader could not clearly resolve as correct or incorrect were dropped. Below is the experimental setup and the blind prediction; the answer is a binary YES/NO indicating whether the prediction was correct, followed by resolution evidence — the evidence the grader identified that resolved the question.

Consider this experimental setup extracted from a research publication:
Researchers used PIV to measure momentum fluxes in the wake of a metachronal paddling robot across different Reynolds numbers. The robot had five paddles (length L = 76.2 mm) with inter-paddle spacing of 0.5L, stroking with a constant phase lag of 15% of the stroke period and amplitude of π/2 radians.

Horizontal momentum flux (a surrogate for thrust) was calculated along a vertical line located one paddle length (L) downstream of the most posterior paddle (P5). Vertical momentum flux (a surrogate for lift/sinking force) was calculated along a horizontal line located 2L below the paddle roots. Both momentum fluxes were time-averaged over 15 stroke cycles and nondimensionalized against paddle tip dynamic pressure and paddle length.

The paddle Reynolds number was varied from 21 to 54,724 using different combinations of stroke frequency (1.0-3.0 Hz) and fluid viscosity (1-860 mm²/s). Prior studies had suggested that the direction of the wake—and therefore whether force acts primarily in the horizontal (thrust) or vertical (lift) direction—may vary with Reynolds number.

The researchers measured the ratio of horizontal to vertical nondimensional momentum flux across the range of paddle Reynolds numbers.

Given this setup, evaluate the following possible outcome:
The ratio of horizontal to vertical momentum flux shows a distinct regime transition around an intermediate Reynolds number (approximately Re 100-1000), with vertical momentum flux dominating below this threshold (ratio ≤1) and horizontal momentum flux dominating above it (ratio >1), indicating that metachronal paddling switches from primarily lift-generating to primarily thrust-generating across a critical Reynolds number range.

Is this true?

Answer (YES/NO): NO